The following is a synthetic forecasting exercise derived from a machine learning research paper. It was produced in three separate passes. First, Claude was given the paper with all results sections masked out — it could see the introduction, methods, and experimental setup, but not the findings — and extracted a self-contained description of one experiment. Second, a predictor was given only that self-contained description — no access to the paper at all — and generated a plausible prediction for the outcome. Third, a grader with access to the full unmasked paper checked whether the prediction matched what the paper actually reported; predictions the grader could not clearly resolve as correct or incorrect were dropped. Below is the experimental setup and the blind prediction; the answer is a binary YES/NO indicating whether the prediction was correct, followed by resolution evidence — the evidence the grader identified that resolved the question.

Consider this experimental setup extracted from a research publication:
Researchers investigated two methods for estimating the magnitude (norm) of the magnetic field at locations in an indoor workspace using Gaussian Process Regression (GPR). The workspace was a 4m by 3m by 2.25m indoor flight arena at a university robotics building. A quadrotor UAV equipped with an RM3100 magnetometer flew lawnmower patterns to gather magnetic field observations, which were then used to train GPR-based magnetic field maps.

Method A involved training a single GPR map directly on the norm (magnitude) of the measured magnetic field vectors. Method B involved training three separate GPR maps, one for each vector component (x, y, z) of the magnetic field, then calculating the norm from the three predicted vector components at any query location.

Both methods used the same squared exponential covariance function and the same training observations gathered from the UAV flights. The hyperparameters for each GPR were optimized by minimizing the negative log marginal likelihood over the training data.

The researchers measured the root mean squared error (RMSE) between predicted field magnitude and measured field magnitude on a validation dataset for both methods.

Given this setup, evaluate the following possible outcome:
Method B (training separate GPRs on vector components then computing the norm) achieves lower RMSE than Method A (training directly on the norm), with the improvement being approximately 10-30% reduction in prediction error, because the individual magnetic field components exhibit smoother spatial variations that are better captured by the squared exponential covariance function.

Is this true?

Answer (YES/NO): NO